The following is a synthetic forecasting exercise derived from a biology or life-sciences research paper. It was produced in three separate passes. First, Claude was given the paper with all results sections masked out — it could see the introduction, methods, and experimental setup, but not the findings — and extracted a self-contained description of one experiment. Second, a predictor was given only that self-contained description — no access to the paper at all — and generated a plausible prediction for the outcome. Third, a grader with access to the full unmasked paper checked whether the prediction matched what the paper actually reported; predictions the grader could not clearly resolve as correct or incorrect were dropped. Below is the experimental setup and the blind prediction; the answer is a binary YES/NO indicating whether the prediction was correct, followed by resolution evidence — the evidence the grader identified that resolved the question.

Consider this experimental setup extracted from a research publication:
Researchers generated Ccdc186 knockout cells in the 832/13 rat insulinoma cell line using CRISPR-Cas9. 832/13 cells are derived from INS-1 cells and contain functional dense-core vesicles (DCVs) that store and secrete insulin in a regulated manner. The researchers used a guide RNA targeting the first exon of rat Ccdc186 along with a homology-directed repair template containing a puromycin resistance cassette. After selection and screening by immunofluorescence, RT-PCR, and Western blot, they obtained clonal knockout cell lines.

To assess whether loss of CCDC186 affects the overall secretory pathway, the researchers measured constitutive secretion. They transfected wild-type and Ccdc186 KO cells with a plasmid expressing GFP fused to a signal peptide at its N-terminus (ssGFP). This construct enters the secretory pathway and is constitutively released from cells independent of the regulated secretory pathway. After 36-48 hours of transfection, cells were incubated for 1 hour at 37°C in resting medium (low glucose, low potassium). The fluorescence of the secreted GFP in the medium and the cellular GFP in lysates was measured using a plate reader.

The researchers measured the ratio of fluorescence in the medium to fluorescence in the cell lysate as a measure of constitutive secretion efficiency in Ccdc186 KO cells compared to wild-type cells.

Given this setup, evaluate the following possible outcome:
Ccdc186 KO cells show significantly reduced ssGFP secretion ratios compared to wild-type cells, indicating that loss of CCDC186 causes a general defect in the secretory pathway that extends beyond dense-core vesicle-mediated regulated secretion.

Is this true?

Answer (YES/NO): NO